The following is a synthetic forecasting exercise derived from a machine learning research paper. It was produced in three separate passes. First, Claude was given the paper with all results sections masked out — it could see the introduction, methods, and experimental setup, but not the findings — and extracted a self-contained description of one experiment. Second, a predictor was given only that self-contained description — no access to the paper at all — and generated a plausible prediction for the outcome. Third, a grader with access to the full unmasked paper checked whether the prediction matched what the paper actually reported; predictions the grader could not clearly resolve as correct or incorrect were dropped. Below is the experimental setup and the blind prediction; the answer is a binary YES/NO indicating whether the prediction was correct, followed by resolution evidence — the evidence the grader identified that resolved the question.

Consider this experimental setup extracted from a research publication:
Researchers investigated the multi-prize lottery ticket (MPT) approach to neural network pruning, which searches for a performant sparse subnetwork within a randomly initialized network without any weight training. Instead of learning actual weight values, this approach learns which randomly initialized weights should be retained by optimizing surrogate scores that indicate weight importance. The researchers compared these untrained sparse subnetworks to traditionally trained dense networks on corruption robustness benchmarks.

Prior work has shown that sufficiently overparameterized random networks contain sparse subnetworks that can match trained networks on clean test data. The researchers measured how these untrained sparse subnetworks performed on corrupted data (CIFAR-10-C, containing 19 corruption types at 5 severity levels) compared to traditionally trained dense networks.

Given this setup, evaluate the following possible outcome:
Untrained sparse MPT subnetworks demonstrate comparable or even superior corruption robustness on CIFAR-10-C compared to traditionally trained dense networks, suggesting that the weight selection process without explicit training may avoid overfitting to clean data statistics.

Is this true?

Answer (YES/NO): YES